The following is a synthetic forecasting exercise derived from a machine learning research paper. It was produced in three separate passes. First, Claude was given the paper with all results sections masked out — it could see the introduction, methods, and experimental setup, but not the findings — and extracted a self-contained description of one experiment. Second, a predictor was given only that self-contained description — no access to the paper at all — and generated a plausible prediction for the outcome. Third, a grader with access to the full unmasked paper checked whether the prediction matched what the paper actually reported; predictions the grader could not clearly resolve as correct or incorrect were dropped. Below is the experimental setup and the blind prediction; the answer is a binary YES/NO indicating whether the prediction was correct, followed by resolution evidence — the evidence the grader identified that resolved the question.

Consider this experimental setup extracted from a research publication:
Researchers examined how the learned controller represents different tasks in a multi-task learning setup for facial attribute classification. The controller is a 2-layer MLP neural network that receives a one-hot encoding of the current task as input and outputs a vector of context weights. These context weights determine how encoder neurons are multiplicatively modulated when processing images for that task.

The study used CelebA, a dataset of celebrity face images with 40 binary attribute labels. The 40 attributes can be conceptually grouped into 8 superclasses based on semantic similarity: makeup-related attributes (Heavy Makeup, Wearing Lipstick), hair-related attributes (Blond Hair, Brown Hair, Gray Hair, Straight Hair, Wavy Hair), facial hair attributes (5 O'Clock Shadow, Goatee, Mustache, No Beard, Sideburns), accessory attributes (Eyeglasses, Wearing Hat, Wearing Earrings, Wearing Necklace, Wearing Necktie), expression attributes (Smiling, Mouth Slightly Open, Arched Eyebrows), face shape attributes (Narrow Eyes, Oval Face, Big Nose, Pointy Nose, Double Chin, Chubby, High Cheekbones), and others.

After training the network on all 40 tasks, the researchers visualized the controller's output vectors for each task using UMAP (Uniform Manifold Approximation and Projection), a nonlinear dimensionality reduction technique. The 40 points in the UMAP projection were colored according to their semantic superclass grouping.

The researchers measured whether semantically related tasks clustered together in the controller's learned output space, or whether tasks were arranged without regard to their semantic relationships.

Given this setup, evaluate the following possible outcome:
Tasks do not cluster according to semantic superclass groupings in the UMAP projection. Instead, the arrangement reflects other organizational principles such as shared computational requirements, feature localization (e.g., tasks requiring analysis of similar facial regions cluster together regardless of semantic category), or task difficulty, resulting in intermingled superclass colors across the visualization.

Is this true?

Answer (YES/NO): NO